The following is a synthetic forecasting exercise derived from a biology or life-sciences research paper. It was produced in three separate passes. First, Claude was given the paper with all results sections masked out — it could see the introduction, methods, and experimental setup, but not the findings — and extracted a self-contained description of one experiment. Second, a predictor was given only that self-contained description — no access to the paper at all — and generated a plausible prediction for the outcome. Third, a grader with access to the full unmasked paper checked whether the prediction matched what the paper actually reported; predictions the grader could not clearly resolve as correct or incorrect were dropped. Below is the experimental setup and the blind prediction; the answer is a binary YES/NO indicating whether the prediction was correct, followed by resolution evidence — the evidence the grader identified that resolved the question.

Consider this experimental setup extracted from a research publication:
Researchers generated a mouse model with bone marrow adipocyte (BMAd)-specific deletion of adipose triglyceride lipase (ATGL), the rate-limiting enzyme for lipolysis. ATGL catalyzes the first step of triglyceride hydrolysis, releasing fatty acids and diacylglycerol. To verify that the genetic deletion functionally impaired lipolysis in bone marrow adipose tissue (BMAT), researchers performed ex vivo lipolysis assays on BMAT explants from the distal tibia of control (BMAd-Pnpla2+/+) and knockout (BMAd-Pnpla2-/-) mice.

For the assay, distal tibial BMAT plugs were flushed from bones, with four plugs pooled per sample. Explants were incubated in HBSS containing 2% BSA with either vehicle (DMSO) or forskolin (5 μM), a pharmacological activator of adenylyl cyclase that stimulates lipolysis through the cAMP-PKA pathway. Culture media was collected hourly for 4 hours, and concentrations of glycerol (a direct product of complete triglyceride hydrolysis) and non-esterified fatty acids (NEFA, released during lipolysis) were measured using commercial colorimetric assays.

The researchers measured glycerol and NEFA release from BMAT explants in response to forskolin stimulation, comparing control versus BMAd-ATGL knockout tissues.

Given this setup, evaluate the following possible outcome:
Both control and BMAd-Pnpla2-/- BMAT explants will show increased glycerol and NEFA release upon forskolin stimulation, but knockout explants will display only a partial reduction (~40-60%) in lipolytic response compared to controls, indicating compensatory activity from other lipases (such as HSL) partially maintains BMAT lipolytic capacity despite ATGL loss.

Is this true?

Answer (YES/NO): NO